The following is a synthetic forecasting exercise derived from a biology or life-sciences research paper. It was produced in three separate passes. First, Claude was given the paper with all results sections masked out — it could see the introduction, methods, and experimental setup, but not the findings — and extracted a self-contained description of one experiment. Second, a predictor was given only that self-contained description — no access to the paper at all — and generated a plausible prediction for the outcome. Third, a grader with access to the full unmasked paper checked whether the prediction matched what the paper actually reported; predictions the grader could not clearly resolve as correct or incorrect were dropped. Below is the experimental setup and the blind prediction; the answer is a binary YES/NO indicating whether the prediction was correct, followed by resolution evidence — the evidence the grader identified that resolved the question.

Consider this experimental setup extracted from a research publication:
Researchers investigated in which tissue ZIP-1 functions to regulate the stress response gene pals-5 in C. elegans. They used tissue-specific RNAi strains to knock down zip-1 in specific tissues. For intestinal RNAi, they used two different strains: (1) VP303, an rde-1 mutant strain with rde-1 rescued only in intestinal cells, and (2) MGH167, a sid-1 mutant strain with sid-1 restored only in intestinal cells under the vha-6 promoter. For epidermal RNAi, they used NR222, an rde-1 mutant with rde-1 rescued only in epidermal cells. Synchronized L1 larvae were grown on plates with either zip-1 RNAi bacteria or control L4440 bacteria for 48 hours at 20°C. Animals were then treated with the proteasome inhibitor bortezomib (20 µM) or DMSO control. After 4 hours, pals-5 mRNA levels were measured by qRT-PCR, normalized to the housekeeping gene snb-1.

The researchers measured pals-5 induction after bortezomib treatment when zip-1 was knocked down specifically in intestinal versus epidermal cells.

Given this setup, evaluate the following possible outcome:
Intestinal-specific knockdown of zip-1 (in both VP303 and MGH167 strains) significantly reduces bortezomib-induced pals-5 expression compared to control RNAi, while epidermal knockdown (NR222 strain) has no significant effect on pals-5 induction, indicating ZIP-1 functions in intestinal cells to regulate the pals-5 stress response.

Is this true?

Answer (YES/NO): YES